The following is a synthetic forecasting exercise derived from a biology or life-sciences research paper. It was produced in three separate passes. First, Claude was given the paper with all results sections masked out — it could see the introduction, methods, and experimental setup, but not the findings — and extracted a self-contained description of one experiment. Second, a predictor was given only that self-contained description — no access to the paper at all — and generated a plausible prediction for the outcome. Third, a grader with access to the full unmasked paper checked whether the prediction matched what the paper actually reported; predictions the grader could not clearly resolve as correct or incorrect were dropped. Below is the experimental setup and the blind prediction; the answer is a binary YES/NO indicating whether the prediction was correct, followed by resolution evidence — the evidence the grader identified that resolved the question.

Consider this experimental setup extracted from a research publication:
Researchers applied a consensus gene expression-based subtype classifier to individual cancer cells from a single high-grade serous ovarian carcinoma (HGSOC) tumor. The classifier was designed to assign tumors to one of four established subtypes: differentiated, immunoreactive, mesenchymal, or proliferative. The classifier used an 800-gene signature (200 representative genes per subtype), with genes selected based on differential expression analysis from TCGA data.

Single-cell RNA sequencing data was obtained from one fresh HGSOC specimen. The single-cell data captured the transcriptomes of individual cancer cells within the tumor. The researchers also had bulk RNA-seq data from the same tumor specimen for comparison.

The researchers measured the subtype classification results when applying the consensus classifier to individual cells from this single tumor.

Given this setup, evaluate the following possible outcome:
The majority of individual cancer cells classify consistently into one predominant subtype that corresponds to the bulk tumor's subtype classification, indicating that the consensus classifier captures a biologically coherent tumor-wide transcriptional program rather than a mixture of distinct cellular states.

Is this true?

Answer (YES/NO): NO